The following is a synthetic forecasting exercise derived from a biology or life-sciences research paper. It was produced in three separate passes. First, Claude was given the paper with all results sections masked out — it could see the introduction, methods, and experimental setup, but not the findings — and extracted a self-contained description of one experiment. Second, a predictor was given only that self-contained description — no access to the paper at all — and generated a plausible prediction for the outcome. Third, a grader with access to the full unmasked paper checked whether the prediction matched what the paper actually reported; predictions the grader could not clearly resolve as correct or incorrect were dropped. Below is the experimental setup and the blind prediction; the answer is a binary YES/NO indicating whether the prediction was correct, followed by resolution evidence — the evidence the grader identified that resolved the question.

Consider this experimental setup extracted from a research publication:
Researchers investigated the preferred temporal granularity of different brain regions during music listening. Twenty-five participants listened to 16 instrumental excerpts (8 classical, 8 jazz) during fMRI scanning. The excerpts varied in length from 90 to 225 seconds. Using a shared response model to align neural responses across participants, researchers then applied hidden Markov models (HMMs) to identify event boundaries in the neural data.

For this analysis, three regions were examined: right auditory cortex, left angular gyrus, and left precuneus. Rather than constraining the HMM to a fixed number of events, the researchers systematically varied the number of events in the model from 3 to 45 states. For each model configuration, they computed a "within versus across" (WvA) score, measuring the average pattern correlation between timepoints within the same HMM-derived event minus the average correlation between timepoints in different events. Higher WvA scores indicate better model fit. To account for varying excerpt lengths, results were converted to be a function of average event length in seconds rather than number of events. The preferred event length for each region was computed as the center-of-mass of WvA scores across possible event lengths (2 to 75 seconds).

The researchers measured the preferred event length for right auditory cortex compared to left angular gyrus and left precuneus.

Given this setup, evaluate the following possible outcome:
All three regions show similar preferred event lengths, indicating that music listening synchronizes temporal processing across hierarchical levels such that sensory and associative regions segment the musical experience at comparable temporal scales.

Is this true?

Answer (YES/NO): NO